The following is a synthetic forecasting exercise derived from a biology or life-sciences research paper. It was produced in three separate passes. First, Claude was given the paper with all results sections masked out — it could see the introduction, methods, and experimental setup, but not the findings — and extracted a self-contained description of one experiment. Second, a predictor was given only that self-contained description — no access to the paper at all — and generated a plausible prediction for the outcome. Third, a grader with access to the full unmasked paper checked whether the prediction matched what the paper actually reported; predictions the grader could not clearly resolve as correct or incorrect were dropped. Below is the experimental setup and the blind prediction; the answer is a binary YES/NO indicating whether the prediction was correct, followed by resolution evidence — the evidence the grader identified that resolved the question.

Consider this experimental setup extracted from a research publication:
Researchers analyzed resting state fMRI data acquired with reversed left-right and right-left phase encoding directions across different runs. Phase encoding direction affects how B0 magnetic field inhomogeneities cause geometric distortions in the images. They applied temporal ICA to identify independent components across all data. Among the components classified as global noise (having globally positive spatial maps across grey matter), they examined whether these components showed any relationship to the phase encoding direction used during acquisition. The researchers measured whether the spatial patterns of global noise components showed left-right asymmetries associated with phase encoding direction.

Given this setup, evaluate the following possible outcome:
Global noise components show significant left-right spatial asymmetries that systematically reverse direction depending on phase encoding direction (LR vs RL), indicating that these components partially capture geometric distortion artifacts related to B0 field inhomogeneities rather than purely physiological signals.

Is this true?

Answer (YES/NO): NO